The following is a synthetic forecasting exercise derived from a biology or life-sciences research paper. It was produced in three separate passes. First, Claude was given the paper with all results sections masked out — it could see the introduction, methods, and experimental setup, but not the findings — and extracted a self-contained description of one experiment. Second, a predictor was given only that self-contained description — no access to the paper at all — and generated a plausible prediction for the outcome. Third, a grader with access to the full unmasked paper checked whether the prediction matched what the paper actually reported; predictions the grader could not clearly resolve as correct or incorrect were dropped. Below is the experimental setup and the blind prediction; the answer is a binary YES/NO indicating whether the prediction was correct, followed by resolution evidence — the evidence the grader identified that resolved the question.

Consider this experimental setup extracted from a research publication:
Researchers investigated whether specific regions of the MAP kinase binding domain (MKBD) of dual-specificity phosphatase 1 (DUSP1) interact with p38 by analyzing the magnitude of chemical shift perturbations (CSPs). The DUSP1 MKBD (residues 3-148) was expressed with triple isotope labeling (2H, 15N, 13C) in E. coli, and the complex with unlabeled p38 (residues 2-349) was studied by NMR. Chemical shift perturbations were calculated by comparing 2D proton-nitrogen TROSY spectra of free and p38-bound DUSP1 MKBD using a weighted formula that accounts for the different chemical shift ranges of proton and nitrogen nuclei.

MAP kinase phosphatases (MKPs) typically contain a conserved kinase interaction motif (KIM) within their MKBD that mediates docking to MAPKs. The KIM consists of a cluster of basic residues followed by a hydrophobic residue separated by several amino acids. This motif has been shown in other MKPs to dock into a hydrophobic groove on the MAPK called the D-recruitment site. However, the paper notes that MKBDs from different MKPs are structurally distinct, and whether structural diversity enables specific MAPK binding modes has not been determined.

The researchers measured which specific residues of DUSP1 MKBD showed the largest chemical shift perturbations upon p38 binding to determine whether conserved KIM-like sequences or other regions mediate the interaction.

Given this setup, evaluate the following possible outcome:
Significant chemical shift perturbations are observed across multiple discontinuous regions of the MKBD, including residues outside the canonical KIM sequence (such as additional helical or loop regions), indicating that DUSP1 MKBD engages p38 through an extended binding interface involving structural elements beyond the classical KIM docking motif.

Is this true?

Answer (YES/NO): NO